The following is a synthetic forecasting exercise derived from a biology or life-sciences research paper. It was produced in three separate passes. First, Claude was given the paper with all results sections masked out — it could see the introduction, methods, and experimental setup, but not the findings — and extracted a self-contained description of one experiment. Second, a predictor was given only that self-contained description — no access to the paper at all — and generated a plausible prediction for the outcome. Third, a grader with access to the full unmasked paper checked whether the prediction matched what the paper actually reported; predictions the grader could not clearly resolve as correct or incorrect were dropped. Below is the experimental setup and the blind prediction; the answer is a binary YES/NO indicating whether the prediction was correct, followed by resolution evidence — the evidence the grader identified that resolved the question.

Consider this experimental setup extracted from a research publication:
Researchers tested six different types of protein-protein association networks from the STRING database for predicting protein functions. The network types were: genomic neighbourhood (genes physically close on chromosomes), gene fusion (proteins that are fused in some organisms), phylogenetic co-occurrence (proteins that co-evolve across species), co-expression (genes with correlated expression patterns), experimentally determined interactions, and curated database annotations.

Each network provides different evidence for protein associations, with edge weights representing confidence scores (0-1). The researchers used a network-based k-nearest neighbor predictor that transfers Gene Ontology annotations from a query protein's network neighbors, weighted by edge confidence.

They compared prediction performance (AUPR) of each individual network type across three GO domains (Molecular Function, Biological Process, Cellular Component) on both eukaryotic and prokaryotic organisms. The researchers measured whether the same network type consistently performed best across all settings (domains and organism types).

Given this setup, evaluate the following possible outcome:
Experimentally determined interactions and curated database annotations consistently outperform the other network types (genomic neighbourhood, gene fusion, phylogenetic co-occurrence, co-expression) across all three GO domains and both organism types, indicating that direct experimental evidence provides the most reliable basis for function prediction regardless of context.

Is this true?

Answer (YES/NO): NO